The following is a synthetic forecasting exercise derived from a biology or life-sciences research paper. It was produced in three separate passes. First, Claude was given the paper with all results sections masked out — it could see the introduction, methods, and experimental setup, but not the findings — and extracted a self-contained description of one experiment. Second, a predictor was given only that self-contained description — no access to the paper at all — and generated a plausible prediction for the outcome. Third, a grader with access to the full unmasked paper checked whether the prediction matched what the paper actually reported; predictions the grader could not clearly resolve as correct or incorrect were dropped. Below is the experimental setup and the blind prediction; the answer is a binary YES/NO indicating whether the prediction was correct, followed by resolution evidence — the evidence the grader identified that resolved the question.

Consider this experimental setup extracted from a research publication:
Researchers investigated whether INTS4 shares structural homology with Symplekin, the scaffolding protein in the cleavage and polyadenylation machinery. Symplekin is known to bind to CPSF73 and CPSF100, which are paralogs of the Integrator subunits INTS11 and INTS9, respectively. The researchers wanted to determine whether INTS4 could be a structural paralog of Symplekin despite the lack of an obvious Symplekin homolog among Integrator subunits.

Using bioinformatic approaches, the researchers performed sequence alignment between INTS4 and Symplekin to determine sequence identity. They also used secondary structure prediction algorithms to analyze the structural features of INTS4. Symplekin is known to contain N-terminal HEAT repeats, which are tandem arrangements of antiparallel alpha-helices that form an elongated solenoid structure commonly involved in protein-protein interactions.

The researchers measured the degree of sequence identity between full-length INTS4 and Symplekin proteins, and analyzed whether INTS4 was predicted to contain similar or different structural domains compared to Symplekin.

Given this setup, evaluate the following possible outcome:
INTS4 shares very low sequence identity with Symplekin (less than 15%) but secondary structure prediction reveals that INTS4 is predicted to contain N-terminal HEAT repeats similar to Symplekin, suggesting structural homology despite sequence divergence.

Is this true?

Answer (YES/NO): YES